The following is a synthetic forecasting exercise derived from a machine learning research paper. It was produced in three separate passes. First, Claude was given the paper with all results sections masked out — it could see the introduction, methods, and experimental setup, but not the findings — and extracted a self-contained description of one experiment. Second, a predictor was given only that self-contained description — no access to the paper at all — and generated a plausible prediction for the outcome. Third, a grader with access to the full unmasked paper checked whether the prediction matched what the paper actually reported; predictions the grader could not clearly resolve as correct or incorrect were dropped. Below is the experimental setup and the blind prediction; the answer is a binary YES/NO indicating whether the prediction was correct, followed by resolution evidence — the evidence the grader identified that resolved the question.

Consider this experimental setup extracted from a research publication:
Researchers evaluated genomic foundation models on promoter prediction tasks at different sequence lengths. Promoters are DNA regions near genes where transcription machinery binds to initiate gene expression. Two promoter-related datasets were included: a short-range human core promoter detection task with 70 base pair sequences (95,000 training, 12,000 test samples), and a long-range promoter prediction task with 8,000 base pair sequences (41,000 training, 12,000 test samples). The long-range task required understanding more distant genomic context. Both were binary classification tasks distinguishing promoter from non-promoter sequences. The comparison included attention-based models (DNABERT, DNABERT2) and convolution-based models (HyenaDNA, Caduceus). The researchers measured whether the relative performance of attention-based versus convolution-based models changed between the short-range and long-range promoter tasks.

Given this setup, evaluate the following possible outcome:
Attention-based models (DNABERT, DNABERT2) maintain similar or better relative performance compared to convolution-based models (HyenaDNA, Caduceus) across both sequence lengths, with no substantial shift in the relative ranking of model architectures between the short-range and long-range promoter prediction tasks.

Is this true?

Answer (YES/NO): YES